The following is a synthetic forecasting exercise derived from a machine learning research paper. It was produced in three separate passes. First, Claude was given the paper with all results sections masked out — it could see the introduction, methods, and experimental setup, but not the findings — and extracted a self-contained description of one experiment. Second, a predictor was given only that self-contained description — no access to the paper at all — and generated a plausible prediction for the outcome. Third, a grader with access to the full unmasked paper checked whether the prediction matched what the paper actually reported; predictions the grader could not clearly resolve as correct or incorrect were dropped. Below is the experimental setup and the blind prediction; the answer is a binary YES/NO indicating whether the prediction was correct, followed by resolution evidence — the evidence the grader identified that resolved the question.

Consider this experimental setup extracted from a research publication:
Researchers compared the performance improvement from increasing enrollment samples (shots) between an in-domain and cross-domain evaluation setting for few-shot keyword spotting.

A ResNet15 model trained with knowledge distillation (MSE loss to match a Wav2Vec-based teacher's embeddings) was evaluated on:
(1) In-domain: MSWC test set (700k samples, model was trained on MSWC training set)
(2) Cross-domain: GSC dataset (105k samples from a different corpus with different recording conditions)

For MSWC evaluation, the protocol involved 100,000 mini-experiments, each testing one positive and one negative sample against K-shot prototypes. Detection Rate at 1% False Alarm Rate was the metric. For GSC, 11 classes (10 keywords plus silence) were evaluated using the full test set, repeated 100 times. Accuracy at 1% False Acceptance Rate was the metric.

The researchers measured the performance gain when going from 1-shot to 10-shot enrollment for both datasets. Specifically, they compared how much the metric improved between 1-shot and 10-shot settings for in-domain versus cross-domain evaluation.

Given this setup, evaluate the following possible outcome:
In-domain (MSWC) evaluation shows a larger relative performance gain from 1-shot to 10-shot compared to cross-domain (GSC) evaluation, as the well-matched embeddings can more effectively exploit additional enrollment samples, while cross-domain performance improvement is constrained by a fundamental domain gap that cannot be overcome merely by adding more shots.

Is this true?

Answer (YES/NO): NO